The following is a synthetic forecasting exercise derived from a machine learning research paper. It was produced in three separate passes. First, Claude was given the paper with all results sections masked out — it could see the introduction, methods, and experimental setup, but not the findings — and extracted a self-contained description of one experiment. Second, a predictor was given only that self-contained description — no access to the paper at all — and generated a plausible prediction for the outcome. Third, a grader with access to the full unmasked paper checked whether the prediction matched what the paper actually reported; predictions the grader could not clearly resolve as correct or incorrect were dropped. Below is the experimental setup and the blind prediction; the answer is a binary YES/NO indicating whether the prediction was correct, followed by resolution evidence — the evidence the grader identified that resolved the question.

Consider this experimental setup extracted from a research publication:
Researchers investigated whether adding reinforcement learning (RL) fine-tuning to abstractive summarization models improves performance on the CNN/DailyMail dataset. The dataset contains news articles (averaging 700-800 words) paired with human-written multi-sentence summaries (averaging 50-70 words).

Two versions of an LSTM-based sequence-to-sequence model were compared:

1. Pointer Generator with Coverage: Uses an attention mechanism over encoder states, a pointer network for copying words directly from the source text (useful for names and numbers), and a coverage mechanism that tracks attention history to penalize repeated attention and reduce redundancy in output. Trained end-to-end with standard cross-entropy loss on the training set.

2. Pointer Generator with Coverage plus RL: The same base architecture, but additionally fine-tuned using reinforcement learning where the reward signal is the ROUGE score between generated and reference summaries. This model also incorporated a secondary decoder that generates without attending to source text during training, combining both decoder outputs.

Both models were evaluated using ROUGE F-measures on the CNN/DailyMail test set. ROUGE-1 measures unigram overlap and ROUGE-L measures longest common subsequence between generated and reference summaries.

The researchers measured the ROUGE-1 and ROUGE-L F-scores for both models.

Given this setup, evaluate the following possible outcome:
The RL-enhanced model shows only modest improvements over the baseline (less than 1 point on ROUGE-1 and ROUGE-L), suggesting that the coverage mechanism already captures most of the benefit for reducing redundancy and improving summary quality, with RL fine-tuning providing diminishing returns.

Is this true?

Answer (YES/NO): NO